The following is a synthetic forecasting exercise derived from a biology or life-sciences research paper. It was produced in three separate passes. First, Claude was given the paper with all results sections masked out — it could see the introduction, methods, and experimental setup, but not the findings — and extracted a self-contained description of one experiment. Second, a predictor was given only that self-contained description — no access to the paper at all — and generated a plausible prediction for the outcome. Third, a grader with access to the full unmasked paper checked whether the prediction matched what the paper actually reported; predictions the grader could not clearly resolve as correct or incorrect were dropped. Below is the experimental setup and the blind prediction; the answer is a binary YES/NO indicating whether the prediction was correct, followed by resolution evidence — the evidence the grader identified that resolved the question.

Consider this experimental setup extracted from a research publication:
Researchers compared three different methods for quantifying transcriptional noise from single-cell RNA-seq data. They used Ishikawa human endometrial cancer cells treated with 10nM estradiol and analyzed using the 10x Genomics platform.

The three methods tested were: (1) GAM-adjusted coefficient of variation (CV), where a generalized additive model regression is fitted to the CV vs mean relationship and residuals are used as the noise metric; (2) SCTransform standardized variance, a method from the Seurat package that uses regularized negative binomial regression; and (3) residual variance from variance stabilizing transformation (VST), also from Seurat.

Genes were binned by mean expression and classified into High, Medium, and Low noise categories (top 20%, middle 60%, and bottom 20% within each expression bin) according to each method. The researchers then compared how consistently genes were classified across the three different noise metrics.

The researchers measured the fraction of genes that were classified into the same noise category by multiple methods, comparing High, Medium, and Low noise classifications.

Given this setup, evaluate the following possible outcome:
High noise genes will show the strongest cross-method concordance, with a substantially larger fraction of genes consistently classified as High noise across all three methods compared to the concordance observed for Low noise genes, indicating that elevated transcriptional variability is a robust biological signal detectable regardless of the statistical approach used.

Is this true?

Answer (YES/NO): YES